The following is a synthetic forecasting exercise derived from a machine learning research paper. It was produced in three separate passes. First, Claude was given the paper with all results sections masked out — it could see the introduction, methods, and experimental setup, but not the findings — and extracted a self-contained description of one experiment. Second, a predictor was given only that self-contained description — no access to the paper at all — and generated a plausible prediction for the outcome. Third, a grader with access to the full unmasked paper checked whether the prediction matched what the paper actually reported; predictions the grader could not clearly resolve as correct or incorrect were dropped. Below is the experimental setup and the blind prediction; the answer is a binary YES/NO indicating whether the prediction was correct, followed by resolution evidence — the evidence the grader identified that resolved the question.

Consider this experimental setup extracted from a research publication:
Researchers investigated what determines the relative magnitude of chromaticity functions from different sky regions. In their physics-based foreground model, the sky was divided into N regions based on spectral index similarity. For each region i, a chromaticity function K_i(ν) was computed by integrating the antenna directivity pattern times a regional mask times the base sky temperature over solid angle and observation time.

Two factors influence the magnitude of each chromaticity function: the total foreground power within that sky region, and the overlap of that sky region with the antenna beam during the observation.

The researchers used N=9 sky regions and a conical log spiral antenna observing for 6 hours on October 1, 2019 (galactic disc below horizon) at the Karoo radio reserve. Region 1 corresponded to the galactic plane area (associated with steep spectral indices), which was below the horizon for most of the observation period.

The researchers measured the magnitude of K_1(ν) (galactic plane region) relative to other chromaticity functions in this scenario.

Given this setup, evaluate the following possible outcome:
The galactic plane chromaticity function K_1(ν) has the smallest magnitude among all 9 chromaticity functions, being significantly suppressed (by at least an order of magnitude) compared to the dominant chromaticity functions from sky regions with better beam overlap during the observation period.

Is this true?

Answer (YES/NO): NO